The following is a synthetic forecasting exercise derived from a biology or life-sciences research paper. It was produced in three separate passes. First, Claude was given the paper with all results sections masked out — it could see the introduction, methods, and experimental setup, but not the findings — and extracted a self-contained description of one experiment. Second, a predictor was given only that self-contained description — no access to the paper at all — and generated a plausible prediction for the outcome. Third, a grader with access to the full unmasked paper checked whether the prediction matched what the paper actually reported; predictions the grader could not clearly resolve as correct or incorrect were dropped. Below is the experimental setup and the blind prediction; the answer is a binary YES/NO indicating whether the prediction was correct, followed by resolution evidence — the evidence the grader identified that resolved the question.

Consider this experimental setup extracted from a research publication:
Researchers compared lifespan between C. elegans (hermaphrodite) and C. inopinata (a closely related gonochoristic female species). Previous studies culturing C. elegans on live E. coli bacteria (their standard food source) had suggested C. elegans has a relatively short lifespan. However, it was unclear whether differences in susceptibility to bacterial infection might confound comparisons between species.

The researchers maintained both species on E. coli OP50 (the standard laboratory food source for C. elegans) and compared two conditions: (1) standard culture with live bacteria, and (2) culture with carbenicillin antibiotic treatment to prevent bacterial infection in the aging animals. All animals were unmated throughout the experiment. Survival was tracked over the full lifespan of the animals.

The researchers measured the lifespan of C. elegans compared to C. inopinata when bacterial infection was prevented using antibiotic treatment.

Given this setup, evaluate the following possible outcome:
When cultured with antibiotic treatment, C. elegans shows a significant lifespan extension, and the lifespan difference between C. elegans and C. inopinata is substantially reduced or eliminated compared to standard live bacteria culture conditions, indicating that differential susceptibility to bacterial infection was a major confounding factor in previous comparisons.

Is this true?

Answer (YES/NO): NO